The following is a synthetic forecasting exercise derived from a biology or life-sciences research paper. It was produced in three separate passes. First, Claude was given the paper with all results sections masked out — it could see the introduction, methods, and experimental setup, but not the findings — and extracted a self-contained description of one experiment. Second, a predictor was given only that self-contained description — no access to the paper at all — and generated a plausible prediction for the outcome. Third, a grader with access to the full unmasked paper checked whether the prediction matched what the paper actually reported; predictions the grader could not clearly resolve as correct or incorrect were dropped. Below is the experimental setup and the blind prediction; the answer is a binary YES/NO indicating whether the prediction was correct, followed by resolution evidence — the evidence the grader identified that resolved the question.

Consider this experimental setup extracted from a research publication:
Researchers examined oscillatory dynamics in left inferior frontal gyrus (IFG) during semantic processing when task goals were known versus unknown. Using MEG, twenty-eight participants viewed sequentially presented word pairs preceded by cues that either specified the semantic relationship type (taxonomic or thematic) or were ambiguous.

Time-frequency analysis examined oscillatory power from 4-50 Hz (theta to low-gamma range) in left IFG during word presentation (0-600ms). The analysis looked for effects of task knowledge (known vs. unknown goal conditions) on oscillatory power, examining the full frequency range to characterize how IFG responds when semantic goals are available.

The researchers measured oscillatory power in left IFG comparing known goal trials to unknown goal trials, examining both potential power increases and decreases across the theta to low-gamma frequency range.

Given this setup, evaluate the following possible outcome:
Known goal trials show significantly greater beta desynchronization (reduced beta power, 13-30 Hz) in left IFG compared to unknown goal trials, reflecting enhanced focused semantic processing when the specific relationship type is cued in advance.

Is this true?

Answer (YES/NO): NO